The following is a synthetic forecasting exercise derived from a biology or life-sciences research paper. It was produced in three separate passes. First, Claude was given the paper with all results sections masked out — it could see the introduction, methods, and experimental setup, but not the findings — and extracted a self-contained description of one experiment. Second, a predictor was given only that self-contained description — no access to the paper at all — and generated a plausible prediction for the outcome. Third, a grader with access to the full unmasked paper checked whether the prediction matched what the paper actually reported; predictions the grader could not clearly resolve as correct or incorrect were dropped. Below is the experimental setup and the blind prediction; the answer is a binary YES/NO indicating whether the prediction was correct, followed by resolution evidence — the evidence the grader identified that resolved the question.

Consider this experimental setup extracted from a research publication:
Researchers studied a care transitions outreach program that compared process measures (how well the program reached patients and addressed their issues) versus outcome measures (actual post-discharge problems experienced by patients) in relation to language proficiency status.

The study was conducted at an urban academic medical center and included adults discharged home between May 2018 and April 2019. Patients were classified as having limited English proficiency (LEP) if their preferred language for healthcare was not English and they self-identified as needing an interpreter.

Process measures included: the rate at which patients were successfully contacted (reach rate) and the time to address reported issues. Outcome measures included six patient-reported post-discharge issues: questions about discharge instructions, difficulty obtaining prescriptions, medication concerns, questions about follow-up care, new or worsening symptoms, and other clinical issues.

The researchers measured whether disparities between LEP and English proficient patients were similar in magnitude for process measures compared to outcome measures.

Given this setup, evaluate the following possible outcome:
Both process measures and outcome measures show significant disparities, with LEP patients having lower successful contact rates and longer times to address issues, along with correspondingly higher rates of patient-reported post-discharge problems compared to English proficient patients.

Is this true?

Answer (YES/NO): YES